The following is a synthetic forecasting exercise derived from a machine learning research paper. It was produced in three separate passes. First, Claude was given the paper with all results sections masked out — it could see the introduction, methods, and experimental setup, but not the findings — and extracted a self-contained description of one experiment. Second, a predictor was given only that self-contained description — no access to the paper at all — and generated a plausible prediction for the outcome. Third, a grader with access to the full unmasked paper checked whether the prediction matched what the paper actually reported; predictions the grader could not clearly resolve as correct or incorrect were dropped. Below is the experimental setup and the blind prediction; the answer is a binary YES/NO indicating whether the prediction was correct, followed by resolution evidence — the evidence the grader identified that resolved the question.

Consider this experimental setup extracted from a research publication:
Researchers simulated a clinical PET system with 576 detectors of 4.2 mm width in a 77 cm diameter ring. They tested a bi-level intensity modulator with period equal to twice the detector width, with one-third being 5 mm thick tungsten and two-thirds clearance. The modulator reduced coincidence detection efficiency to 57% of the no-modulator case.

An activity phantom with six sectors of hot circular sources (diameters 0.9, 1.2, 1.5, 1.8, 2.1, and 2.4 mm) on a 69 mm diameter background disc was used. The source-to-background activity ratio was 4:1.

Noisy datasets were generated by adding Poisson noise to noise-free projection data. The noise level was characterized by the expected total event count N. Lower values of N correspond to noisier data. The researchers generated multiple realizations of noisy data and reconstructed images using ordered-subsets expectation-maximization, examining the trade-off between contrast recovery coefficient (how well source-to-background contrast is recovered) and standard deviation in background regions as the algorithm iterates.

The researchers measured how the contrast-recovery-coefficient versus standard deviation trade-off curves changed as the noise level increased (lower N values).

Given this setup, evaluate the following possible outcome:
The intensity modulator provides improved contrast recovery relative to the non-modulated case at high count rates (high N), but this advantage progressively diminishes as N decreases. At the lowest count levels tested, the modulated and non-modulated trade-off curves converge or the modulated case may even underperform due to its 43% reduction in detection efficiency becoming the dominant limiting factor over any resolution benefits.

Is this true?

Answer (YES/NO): NO